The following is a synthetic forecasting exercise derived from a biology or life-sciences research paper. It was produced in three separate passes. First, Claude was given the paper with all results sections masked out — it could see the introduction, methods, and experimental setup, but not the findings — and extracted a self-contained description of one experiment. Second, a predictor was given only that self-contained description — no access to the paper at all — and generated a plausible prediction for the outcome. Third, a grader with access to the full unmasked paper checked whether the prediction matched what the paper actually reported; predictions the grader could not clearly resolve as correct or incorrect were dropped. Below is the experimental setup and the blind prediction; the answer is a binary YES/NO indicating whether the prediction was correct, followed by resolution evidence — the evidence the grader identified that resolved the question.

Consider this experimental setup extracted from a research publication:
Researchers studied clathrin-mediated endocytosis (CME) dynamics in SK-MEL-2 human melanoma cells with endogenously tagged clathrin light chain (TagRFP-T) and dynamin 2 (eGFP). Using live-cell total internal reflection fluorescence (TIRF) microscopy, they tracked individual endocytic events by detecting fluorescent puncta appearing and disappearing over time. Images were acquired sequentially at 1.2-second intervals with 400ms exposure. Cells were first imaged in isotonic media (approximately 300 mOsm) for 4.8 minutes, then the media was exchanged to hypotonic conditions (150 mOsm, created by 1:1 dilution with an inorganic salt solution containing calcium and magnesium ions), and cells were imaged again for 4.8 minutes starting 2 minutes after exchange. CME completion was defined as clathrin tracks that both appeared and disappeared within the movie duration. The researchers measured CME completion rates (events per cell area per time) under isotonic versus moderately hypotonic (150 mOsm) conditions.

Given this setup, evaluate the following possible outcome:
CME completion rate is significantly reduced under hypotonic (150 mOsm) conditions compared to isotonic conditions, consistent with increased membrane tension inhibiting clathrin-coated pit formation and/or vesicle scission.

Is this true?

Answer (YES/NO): NO